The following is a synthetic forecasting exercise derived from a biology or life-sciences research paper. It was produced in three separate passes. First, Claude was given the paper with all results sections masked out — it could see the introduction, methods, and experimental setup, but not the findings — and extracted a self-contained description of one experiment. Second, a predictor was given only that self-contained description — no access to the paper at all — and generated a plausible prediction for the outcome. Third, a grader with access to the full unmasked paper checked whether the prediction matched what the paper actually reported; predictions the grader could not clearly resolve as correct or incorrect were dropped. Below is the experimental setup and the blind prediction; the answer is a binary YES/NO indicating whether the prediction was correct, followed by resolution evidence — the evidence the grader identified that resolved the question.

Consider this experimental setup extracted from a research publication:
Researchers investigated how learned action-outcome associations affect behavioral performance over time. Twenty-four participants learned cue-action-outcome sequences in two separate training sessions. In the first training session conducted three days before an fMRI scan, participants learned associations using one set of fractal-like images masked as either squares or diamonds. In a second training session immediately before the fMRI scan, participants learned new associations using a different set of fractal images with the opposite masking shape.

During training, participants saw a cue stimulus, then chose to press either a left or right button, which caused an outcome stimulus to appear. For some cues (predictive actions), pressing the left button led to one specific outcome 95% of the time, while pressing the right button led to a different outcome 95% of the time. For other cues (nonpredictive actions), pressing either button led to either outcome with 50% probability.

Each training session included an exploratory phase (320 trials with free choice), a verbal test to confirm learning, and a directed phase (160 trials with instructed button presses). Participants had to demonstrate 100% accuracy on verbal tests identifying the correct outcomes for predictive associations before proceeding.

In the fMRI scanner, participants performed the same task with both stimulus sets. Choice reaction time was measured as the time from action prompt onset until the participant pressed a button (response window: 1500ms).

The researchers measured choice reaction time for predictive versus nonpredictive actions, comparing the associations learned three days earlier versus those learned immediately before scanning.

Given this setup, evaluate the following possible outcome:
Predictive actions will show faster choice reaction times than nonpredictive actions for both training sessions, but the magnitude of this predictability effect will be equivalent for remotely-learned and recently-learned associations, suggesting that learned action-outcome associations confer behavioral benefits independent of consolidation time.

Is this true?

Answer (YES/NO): NO